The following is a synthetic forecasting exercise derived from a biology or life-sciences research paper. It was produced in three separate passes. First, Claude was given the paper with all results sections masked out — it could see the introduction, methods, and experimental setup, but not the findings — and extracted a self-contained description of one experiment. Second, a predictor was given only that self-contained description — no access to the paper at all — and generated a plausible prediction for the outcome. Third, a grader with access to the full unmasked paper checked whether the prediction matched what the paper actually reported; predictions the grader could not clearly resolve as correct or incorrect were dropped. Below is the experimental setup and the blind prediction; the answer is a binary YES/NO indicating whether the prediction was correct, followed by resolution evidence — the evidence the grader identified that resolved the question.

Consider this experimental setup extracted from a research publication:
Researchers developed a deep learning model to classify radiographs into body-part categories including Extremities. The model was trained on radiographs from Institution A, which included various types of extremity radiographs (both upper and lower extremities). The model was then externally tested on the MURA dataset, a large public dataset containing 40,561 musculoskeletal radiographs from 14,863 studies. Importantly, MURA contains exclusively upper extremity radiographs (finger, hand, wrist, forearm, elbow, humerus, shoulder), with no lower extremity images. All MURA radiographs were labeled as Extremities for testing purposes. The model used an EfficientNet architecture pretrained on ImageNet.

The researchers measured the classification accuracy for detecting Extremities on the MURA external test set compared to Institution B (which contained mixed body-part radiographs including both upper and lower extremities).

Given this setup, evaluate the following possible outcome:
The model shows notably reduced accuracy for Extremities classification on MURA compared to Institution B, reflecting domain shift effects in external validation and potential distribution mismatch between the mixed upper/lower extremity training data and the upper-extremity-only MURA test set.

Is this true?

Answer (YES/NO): NO